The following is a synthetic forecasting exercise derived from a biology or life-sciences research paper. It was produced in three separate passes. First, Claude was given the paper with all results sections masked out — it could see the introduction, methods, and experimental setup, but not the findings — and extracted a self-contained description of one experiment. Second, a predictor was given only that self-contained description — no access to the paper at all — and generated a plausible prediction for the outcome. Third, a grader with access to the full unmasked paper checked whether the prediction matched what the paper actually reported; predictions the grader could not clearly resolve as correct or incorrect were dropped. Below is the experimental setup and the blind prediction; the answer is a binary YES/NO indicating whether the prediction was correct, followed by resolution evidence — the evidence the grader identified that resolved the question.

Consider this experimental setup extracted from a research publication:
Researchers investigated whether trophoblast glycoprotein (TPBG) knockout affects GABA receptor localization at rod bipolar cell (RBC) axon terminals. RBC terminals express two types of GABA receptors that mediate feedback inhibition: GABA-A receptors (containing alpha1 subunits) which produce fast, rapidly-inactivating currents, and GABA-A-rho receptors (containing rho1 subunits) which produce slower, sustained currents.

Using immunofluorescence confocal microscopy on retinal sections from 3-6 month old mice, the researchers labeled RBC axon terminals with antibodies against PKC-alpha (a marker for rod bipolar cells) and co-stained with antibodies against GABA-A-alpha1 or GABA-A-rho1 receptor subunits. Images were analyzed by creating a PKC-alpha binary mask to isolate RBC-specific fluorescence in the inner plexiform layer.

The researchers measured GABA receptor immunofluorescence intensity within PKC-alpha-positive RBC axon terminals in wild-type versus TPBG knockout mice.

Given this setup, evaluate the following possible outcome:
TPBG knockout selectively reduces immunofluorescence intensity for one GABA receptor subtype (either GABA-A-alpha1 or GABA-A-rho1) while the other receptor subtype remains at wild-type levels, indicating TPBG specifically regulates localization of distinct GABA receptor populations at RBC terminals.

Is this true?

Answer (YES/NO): NO